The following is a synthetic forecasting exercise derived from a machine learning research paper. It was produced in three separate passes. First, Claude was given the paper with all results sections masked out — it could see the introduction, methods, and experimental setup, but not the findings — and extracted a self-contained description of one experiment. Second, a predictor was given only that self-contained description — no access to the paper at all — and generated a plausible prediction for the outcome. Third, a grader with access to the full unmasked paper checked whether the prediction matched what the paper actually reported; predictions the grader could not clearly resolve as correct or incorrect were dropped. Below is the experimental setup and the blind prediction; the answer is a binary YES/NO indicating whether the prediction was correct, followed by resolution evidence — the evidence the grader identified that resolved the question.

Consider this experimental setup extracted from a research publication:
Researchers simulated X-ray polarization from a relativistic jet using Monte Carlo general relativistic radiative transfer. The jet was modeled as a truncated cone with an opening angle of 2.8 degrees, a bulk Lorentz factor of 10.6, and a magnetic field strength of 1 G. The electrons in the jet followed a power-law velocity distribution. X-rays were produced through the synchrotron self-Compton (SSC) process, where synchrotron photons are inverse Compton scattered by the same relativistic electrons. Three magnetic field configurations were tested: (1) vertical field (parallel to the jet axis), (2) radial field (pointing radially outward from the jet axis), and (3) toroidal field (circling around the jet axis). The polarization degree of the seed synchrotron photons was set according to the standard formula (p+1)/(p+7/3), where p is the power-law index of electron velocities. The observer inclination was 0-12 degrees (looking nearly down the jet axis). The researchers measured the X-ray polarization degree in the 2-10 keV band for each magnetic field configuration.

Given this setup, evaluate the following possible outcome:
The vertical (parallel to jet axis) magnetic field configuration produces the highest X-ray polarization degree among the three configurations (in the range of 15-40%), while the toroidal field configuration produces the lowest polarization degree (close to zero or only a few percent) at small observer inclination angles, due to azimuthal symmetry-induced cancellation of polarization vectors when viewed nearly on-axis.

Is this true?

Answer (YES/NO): NO